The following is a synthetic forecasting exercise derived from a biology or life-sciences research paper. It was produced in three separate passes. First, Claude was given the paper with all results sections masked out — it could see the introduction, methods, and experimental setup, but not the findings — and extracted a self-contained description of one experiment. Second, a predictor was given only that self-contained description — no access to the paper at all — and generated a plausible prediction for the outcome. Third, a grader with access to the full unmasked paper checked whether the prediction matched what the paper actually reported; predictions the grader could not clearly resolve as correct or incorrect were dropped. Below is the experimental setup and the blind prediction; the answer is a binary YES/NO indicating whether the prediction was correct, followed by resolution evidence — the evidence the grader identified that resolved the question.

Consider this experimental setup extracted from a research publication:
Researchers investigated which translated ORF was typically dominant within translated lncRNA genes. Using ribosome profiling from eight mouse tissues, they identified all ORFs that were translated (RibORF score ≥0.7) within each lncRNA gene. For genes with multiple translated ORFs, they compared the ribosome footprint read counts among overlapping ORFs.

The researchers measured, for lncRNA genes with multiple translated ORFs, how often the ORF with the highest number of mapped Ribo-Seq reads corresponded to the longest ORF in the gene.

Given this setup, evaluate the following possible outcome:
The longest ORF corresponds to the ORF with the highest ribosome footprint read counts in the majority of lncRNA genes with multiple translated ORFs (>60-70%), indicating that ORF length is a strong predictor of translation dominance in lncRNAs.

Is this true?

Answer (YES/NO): YES